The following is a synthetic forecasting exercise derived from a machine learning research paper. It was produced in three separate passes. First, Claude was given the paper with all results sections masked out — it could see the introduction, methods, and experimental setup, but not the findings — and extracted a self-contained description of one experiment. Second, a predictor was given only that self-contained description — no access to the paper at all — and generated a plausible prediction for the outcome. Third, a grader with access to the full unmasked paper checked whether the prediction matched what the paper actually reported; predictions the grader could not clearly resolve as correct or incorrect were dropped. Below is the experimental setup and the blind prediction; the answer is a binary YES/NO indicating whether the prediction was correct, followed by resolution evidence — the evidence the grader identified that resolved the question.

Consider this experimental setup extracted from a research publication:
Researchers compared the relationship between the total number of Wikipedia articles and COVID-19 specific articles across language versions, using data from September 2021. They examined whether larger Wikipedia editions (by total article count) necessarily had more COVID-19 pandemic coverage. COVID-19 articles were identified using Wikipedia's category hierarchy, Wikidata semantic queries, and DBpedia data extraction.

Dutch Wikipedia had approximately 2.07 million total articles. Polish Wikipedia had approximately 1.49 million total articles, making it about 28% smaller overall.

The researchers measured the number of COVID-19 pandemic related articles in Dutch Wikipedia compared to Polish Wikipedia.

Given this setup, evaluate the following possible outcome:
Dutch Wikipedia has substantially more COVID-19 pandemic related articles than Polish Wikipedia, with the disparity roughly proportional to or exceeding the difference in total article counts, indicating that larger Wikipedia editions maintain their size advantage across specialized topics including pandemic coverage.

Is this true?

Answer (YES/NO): NO